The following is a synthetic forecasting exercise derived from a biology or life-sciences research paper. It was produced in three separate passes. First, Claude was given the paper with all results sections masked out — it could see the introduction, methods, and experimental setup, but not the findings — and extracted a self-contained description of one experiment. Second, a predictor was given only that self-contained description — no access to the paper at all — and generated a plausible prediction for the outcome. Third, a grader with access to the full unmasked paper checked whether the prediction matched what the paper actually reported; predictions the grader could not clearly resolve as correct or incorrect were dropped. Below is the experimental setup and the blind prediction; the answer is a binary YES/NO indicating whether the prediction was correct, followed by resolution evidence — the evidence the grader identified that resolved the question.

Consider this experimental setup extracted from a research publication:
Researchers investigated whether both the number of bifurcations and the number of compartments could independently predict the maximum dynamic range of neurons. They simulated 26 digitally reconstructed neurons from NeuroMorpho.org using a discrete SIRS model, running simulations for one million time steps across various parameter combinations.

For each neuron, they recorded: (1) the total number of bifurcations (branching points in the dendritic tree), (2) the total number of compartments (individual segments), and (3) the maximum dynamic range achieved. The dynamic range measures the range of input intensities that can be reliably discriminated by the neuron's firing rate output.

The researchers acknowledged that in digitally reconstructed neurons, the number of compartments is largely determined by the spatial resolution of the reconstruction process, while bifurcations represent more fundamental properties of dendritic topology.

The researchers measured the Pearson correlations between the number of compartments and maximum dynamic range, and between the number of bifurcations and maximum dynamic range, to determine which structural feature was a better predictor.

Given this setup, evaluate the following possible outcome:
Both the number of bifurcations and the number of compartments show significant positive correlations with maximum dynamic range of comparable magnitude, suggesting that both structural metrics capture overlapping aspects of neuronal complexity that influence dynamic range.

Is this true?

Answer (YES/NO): YES